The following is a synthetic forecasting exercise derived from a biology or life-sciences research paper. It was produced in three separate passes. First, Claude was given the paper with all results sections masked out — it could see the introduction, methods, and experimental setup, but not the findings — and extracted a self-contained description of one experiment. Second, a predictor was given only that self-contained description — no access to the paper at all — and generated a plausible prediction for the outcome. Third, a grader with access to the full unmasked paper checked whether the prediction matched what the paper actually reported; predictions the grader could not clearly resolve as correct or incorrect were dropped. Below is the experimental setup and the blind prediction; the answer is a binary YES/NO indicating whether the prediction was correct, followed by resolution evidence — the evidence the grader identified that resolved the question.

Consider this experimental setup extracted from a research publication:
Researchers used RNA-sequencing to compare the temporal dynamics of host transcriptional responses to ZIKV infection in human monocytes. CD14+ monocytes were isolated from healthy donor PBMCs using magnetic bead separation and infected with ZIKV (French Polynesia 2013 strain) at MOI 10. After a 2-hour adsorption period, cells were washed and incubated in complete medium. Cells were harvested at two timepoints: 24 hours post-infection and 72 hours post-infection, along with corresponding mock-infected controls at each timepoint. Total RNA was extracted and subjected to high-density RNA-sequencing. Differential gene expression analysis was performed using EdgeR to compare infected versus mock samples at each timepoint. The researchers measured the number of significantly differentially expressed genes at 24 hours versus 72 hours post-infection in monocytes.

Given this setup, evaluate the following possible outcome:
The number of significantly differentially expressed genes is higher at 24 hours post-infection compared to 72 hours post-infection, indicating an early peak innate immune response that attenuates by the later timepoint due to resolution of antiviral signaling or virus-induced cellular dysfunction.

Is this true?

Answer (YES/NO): NO